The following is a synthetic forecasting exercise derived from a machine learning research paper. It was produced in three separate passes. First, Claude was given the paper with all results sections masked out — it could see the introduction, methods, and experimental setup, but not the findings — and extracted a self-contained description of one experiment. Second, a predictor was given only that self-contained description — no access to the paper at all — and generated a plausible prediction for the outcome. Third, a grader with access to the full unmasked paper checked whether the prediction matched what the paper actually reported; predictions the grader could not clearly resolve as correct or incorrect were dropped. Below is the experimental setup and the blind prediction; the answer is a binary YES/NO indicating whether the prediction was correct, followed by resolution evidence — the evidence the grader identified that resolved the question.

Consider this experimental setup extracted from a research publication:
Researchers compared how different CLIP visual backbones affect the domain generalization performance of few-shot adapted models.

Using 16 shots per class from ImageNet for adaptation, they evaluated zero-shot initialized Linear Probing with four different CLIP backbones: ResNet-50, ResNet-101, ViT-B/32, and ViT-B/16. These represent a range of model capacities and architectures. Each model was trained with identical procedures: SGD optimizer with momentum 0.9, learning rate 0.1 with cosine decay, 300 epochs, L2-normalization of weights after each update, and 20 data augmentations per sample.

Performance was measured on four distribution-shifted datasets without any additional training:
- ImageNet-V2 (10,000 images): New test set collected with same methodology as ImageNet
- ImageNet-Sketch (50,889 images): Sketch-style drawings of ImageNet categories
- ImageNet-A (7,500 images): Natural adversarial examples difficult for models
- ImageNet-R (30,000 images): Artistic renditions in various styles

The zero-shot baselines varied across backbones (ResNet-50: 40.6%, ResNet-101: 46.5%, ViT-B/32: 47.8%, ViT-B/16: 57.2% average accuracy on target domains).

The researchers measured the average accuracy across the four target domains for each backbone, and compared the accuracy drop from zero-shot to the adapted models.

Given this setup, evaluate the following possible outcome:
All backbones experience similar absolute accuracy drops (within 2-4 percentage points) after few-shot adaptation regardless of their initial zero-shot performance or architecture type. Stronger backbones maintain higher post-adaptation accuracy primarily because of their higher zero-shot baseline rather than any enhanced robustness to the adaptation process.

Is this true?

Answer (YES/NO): NO